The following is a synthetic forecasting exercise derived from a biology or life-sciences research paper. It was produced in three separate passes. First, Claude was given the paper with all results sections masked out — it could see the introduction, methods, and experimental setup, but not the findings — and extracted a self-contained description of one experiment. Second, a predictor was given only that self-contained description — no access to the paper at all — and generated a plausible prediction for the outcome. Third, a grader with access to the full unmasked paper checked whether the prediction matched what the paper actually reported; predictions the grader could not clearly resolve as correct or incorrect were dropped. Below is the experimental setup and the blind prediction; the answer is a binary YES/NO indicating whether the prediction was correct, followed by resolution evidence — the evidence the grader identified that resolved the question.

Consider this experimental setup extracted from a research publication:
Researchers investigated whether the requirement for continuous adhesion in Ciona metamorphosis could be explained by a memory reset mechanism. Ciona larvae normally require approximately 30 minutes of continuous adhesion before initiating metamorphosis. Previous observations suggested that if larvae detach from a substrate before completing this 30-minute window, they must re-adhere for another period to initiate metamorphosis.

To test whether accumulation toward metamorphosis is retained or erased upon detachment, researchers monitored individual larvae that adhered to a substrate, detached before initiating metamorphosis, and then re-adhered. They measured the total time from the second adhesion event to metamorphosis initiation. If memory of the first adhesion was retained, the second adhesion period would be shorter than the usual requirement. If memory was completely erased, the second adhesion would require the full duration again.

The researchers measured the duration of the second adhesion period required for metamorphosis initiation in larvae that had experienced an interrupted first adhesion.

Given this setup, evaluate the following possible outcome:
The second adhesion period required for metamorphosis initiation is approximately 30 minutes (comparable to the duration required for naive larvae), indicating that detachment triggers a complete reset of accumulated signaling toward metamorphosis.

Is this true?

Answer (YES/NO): YES